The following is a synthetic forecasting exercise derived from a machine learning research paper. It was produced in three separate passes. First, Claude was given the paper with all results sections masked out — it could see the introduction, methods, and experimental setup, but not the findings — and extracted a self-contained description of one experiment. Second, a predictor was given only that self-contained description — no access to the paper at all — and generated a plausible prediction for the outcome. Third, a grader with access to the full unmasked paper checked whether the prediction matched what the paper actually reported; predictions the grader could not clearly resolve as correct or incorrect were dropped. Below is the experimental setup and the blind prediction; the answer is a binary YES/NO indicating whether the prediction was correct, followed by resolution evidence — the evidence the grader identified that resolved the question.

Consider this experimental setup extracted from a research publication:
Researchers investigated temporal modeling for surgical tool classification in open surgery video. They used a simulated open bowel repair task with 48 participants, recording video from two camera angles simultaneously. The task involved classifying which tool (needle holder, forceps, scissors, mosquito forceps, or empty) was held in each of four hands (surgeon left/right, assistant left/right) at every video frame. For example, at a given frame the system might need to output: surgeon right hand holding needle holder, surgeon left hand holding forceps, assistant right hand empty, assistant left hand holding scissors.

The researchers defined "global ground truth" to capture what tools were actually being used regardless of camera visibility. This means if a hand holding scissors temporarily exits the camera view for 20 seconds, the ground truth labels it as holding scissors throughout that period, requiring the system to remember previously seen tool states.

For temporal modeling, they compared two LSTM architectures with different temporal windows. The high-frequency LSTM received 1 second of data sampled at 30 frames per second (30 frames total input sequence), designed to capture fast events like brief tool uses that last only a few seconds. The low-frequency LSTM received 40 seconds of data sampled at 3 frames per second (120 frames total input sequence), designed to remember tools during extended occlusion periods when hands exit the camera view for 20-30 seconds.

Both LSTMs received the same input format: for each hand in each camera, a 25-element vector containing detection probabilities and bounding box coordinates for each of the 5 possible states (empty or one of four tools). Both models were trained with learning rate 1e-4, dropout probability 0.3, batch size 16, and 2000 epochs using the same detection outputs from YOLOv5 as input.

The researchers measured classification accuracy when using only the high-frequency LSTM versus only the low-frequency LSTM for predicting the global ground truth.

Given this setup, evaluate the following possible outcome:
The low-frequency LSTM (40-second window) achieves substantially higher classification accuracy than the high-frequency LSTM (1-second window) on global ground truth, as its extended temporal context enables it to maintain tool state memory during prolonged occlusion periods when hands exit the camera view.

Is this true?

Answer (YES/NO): NO